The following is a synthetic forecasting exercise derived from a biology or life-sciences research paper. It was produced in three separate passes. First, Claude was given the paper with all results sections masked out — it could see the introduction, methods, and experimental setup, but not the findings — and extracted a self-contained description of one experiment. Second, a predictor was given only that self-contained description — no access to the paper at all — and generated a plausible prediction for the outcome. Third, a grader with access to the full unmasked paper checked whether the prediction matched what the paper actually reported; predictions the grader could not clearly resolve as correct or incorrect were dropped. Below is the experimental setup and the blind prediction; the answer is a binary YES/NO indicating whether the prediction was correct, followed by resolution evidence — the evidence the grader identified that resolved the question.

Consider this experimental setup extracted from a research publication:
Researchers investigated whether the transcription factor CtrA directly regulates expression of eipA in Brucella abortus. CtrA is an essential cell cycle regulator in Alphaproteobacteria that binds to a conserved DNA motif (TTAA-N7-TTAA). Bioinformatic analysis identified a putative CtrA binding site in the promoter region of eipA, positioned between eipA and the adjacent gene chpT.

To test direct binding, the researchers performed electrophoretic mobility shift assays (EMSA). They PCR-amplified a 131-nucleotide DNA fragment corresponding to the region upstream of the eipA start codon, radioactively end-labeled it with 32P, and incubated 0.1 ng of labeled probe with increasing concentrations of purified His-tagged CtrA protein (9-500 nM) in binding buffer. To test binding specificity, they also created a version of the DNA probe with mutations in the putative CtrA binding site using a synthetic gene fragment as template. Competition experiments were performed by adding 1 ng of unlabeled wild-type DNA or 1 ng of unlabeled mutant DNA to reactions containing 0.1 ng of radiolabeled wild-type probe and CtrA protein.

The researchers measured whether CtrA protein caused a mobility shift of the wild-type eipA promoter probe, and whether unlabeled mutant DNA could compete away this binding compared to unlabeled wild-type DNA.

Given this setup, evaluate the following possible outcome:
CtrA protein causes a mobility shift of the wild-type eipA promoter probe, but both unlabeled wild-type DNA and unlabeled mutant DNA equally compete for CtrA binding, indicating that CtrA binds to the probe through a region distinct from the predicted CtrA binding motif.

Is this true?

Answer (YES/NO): NO